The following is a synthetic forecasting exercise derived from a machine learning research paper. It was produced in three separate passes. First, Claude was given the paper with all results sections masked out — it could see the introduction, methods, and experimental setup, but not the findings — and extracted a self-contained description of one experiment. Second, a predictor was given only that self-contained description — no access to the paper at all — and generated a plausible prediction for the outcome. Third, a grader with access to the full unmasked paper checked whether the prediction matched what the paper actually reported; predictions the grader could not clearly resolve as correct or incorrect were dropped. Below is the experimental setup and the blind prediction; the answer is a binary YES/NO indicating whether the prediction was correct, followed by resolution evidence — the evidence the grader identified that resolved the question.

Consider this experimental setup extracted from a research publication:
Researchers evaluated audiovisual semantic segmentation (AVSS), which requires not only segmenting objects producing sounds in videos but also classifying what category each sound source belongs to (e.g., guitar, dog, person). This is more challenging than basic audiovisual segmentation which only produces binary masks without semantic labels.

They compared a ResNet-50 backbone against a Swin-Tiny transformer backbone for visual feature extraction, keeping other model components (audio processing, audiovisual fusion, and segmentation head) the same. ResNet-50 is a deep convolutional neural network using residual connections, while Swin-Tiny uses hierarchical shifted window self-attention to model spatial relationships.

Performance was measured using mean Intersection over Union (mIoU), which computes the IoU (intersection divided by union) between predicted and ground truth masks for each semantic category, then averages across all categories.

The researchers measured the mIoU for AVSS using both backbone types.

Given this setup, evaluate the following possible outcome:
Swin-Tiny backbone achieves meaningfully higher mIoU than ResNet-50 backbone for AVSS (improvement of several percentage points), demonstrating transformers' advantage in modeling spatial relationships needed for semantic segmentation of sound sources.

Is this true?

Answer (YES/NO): YES